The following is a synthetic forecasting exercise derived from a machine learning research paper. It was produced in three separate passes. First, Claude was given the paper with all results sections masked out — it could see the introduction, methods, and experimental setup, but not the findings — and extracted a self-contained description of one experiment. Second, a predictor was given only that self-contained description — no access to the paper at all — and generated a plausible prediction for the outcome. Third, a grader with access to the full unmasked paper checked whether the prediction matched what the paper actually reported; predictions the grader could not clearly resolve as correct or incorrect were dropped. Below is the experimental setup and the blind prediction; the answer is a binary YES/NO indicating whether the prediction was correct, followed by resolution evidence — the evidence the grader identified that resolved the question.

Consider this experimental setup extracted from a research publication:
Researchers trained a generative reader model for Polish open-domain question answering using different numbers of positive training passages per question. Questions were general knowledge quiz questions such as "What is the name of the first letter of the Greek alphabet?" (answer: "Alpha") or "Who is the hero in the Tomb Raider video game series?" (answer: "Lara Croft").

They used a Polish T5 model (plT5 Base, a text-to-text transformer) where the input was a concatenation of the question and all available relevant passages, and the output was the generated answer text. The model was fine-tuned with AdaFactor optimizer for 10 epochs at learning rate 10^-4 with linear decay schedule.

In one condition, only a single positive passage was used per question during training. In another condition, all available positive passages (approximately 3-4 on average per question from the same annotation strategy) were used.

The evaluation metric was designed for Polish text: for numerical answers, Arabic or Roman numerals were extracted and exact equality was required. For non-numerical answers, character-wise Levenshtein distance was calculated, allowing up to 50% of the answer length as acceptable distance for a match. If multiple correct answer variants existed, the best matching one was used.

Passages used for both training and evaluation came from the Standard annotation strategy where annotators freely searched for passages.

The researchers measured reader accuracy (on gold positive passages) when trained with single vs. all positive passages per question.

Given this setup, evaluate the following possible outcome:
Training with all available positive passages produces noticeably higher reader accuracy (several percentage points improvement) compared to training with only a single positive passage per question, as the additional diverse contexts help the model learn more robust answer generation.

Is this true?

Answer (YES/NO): YES